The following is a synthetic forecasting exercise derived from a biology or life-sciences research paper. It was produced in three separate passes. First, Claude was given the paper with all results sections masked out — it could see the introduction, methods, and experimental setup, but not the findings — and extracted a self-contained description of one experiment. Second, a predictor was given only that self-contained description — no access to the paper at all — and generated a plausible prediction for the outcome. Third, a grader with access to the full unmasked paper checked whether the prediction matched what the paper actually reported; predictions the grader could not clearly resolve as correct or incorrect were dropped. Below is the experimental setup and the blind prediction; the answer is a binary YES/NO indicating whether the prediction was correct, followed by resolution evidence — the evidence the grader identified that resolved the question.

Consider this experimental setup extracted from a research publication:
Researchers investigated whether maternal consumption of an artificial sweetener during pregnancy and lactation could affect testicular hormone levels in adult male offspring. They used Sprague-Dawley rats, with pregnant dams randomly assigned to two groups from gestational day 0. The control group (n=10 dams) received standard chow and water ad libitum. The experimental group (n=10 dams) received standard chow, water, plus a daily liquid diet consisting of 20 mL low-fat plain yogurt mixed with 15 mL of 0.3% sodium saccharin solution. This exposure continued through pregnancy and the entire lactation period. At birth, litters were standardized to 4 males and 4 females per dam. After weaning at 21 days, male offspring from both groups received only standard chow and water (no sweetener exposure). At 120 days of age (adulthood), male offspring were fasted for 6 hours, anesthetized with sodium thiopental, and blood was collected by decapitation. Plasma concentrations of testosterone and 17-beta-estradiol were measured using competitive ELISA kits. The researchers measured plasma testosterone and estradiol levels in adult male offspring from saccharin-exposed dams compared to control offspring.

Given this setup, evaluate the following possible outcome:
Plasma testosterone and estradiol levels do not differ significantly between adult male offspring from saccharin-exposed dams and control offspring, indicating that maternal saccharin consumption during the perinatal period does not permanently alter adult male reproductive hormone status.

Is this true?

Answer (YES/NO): NO